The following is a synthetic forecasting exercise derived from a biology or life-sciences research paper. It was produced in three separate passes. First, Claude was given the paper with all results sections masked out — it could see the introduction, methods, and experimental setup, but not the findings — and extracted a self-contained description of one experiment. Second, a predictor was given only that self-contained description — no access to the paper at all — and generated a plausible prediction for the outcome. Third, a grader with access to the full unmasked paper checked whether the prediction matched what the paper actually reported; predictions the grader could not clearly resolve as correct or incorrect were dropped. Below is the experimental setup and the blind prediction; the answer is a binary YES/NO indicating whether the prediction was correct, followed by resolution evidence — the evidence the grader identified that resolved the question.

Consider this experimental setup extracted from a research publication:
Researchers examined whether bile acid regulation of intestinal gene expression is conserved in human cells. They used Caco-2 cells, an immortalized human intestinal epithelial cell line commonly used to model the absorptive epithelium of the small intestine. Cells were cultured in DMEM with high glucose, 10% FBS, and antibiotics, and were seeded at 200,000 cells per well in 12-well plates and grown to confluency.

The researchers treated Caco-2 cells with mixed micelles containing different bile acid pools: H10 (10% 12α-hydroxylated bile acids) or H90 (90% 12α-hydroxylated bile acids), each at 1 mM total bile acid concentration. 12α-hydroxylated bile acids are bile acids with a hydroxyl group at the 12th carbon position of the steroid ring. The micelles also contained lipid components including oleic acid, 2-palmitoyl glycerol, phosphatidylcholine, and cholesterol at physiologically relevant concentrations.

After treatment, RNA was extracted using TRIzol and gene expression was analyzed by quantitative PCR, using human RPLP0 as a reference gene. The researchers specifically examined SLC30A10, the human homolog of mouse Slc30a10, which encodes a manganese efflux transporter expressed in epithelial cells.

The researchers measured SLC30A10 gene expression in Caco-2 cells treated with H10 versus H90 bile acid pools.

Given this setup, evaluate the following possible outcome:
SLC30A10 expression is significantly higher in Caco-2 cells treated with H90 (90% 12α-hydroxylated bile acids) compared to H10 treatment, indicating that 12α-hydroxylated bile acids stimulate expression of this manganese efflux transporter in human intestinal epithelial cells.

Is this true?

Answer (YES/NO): NO